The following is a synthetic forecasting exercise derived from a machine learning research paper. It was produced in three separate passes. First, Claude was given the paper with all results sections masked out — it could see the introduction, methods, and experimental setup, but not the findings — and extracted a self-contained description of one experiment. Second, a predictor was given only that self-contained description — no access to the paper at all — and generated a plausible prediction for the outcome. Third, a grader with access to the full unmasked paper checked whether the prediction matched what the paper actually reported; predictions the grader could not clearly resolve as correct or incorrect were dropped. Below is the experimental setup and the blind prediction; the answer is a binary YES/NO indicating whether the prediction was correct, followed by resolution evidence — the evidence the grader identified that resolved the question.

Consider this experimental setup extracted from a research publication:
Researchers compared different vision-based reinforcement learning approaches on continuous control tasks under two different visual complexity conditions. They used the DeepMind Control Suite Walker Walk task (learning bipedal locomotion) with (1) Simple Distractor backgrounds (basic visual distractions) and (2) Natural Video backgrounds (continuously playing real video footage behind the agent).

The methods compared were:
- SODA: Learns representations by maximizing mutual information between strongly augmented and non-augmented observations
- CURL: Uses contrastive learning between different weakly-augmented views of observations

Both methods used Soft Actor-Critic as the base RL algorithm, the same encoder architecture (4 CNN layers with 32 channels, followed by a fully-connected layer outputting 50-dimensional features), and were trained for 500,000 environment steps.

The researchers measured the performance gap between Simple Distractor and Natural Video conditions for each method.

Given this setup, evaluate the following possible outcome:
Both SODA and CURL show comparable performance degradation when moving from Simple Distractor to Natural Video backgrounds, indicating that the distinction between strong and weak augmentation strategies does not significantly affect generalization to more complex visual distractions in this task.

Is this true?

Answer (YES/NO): NO